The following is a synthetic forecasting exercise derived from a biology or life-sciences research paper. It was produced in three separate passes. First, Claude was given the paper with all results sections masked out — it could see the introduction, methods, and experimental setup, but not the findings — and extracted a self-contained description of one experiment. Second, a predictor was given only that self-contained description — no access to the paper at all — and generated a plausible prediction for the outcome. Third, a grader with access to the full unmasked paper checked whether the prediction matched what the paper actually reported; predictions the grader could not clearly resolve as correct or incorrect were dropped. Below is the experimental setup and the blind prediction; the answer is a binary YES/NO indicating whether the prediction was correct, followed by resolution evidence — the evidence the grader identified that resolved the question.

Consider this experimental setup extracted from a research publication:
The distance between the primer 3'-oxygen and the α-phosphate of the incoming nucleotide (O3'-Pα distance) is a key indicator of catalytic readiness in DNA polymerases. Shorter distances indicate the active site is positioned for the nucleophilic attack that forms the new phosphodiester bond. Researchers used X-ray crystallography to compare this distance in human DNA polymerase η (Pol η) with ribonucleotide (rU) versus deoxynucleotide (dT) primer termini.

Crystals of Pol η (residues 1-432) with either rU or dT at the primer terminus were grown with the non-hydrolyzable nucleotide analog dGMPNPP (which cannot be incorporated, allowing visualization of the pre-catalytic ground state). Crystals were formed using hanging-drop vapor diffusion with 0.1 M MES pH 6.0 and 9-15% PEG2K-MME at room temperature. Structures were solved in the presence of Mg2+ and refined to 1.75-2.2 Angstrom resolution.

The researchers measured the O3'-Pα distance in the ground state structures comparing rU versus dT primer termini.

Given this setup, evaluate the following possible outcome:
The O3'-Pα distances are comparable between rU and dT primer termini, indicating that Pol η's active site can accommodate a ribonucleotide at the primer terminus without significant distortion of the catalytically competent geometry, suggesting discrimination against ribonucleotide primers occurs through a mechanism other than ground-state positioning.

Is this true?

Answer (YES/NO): NO